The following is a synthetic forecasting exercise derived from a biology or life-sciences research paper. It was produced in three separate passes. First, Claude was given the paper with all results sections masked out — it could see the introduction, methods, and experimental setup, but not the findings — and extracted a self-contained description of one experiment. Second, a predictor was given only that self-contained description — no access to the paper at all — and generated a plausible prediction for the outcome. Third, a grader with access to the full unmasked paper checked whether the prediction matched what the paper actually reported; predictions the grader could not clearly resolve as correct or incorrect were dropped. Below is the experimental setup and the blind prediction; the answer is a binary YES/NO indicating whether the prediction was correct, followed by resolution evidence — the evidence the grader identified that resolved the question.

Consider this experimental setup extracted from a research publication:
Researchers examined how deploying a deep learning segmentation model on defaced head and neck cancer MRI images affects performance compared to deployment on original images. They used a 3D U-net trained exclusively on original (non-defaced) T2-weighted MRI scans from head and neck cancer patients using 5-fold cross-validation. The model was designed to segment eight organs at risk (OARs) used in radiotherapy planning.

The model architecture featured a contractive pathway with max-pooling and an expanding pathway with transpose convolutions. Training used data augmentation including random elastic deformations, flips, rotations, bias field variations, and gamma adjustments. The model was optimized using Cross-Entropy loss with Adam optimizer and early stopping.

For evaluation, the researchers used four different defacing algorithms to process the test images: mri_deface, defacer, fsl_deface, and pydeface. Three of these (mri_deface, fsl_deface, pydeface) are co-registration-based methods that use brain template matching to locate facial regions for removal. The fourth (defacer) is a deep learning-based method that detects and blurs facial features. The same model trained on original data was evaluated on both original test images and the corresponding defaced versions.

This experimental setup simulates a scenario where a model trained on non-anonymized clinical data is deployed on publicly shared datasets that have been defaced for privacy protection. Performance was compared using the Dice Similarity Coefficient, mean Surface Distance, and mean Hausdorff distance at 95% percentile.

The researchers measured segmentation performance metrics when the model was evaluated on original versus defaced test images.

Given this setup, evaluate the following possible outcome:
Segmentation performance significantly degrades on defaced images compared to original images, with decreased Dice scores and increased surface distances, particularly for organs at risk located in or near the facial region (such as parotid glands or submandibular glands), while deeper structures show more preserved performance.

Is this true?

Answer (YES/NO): NO